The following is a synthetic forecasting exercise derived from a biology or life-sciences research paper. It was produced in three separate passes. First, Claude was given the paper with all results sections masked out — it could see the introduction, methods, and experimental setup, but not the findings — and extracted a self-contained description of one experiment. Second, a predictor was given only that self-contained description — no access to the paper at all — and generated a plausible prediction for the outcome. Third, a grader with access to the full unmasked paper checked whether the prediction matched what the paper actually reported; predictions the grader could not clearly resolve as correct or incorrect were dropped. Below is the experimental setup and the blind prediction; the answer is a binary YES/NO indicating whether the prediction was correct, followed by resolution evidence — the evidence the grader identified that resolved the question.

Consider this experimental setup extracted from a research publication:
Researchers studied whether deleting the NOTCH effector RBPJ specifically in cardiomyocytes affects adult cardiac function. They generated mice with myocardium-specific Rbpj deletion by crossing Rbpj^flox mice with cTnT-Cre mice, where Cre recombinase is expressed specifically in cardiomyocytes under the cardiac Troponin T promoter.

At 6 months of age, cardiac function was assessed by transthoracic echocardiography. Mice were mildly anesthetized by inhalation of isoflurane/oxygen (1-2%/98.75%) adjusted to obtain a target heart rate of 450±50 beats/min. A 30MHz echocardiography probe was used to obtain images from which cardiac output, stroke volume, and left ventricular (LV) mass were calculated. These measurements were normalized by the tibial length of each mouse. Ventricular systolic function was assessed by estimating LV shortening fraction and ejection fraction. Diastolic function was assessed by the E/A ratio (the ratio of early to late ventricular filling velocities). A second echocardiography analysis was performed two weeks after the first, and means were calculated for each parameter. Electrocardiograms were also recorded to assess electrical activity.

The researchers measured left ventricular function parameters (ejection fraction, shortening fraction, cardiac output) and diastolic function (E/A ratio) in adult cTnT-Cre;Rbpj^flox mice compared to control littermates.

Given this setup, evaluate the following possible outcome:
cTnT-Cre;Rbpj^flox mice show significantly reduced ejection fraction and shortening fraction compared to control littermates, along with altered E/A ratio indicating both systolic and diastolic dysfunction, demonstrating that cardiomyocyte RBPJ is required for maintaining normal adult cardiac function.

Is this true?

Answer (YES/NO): NO